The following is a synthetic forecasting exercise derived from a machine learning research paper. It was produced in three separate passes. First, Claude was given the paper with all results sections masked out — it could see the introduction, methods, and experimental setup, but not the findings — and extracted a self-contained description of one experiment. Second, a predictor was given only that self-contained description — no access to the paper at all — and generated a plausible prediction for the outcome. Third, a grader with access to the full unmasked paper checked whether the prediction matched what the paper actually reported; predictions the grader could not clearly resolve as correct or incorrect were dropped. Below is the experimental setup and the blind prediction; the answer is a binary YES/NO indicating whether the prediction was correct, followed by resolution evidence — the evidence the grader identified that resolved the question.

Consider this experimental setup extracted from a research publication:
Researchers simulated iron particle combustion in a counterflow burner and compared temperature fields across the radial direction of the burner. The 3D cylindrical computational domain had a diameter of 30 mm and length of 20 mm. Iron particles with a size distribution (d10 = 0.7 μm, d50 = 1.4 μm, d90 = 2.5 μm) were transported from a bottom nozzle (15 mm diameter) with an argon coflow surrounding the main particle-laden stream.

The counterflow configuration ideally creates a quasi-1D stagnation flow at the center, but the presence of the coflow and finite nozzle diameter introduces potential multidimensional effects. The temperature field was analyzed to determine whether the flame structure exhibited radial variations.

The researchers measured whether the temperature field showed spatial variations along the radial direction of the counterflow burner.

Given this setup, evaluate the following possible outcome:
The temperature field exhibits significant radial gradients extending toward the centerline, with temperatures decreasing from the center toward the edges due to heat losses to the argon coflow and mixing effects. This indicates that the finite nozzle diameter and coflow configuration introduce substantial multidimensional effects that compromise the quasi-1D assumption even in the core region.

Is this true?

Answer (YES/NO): NO